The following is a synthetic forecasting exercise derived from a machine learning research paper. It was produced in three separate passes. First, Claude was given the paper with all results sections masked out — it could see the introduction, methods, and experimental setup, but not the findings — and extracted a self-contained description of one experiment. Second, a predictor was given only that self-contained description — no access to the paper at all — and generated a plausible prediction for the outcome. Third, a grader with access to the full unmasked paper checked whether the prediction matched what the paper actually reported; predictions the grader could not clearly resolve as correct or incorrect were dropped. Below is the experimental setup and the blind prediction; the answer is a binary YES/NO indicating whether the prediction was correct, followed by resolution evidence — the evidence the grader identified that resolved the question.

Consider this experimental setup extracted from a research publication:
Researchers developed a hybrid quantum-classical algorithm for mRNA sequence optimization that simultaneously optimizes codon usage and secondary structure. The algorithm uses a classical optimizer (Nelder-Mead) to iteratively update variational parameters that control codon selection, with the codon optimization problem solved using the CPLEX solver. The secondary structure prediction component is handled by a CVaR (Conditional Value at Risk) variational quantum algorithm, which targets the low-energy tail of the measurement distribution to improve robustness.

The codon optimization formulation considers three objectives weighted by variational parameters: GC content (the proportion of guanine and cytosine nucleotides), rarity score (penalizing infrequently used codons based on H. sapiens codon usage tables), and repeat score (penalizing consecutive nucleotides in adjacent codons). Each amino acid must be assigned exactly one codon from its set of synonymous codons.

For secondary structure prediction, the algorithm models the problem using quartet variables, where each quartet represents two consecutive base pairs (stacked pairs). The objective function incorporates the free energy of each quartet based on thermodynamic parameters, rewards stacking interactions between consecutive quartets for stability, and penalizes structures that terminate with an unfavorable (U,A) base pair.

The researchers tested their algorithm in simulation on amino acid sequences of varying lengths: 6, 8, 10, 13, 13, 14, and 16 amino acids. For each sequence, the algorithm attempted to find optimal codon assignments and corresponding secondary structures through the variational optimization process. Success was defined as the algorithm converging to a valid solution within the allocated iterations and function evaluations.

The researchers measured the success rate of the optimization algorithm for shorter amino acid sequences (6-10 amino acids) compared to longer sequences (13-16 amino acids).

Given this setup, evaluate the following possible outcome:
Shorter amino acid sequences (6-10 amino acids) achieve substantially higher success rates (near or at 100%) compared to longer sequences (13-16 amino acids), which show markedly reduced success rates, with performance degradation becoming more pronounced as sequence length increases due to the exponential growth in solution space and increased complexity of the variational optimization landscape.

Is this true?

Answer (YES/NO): YES